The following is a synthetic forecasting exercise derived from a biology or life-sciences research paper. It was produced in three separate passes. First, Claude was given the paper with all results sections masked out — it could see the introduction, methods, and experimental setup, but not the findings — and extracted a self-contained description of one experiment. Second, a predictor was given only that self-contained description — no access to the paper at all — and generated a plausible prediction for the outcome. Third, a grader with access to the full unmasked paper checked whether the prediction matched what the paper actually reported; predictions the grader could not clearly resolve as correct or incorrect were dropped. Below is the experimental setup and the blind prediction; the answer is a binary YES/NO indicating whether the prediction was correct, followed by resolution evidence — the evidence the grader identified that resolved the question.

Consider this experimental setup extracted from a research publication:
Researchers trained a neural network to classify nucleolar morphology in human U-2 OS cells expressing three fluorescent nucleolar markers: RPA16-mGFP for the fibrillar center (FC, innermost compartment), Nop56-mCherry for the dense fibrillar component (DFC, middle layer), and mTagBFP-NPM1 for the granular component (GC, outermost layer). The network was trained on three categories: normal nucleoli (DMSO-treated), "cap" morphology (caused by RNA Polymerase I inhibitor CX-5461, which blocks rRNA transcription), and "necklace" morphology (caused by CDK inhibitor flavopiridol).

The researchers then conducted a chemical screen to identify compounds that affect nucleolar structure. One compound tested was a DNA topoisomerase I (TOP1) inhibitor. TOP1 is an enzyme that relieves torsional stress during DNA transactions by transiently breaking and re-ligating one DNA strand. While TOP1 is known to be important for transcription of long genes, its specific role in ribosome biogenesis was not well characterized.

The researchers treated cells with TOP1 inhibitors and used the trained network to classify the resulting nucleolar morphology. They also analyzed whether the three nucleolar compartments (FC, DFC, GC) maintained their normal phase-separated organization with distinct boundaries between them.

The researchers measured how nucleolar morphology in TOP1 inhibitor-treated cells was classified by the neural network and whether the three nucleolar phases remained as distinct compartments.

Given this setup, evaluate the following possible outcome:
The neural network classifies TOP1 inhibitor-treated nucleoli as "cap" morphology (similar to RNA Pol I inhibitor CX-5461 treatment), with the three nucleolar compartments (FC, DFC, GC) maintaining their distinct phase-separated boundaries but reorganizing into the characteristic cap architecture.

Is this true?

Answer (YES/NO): NO